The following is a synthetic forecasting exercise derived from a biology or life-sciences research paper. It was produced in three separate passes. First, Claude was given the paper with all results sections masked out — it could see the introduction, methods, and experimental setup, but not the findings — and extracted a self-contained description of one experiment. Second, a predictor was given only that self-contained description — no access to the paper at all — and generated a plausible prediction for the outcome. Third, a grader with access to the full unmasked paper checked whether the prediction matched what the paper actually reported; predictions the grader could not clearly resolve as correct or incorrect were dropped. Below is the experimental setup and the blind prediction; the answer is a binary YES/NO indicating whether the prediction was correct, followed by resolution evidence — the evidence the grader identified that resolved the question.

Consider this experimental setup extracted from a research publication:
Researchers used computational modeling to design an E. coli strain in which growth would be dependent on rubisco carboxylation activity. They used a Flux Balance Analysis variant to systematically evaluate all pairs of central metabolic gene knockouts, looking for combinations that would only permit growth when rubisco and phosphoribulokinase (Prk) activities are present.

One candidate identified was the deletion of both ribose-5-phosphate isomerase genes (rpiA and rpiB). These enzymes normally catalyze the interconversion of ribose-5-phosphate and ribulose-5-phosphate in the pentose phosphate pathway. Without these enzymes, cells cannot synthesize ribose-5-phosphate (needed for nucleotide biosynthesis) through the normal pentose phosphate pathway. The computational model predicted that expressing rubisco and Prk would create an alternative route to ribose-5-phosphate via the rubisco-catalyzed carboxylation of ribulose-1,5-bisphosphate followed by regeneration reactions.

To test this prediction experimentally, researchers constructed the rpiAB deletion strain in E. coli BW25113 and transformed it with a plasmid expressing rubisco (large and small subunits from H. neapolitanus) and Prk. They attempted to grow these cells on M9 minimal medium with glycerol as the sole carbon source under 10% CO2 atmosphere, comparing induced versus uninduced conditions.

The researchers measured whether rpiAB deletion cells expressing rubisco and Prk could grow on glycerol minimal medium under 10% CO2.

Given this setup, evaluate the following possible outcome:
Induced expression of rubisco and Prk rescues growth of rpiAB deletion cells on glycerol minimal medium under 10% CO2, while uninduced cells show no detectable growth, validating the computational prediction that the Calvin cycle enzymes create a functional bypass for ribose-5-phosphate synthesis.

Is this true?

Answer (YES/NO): YES